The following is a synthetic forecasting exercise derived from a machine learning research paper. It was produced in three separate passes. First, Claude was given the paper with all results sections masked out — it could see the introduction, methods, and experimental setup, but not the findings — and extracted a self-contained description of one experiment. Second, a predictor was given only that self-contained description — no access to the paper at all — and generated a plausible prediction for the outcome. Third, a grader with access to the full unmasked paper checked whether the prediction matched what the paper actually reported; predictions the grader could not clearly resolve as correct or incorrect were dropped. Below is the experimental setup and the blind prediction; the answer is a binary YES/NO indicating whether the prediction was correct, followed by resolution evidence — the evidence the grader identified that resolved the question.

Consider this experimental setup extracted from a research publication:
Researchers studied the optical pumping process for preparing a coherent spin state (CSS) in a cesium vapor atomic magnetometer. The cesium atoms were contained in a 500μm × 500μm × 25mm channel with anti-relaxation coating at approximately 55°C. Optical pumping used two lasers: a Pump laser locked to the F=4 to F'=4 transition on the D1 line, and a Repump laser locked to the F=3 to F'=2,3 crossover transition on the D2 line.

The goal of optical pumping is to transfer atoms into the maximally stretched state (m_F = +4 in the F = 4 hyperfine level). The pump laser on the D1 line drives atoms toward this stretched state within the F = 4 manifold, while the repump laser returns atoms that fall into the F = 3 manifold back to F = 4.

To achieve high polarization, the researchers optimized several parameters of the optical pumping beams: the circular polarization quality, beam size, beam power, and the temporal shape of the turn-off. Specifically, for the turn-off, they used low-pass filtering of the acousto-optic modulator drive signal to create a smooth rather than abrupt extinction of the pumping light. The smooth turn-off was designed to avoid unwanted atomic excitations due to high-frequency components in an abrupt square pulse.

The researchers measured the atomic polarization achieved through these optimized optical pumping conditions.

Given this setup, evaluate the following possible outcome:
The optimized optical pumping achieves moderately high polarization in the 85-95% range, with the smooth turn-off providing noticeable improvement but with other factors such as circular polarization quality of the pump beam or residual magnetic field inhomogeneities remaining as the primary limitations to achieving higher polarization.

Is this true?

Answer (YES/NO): NO